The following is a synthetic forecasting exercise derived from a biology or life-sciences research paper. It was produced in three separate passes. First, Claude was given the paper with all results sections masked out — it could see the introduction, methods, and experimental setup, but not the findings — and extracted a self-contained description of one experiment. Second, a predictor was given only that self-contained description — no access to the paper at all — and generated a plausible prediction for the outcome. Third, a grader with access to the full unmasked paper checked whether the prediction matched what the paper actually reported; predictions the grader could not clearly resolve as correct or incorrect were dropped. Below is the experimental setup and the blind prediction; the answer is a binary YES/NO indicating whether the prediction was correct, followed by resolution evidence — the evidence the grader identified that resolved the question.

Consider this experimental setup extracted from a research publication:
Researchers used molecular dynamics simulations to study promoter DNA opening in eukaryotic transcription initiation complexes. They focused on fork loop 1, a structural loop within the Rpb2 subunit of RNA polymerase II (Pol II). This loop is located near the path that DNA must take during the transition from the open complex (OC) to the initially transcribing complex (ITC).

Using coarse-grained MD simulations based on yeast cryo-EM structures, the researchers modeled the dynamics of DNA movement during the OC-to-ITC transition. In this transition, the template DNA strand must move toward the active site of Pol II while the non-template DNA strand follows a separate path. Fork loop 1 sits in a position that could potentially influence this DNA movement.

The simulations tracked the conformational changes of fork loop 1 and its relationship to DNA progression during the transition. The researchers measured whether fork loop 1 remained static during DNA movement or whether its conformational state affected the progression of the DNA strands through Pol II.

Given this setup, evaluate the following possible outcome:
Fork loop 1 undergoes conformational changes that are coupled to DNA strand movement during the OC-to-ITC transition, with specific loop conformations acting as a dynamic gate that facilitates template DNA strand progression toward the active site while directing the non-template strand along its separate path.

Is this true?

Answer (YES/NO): YES